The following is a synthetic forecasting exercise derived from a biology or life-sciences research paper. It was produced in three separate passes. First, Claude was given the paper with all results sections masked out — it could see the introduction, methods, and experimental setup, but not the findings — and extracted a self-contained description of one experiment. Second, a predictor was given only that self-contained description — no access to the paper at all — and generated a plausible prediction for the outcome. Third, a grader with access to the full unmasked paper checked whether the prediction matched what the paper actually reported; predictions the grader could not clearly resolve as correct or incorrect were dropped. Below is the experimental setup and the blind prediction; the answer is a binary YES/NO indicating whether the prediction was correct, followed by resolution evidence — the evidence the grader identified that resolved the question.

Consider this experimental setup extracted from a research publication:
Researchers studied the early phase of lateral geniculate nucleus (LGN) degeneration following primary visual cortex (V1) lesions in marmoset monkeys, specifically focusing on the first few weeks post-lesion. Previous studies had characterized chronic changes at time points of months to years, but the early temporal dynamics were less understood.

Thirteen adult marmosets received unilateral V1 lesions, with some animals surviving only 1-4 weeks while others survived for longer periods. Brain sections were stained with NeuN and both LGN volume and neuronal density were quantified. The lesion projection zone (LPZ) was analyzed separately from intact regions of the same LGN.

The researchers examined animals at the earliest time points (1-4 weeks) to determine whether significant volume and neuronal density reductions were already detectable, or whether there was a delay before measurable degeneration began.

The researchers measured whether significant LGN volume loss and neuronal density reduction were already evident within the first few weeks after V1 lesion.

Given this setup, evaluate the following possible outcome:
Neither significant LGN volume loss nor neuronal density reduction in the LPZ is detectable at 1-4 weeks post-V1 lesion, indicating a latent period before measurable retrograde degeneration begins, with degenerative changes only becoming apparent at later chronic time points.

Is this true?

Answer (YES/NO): NO